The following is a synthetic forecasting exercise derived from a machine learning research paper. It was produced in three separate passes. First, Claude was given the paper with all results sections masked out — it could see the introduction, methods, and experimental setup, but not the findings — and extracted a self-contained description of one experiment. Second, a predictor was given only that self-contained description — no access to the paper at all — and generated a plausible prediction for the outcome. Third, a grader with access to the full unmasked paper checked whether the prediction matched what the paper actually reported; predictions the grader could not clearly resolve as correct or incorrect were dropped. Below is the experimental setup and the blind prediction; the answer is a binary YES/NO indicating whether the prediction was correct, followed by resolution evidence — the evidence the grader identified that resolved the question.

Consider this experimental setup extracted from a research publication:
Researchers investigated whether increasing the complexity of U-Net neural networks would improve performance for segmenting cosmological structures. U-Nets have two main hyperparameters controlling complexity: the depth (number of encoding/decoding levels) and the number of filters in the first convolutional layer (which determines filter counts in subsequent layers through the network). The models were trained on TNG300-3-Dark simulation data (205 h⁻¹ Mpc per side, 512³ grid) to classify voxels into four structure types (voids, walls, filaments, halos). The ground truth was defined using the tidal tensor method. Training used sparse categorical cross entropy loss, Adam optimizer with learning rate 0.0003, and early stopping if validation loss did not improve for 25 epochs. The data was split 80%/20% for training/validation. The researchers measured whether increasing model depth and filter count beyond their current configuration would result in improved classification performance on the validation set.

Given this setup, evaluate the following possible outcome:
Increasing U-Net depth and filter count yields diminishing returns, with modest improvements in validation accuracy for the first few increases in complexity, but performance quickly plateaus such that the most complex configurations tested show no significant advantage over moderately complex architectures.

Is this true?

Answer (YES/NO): NO